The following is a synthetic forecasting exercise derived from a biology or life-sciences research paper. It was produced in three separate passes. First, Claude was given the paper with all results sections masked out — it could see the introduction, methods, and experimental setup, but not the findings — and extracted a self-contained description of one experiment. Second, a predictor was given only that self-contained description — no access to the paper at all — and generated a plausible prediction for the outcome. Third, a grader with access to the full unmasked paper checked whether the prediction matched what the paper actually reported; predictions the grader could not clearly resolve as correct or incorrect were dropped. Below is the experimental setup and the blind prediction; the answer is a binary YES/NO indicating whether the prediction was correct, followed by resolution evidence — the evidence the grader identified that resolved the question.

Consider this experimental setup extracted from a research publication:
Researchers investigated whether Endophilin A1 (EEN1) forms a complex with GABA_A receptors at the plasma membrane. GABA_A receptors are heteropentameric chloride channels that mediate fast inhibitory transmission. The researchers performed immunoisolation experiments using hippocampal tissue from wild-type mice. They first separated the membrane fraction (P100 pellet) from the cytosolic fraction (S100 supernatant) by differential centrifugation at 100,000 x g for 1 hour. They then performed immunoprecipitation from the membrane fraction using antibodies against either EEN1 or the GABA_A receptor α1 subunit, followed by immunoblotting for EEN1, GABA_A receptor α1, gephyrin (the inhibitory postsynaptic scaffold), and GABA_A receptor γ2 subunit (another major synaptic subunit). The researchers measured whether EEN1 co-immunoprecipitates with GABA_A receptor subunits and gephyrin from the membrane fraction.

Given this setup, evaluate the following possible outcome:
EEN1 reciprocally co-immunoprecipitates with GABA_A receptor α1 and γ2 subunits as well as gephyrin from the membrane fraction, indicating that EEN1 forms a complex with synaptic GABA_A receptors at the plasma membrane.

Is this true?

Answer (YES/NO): YES